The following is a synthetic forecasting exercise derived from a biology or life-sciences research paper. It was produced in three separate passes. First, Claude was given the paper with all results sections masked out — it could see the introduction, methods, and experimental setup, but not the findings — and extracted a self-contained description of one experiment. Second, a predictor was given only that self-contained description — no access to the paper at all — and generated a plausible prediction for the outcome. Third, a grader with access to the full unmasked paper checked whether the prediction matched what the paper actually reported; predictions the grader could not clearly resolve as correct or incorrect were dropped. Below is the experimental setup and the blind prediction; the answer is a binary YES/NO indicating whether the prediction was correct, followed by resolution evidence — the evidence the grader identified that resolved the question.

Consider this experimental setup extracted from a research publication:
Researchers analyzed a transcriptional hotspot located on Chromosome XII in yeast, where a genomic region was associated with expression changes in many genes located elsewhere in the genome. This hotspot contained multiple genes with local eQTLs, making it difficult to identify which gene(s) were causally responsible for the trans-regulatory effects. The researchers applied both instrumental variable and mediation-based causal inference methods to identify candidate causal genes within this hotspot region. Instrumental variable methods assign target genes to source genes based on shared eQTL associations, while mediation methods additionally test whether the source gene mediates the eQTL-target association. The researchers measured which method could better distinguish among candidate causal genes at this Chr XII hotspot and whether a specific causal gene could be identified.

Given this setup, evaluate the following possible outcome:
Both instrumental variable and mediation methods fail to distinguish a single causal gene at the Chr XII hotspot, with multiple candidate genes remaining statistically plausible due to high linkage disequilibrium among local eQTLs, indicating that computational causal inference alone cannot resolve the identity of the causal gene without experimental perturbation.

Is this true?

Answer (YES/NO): NO